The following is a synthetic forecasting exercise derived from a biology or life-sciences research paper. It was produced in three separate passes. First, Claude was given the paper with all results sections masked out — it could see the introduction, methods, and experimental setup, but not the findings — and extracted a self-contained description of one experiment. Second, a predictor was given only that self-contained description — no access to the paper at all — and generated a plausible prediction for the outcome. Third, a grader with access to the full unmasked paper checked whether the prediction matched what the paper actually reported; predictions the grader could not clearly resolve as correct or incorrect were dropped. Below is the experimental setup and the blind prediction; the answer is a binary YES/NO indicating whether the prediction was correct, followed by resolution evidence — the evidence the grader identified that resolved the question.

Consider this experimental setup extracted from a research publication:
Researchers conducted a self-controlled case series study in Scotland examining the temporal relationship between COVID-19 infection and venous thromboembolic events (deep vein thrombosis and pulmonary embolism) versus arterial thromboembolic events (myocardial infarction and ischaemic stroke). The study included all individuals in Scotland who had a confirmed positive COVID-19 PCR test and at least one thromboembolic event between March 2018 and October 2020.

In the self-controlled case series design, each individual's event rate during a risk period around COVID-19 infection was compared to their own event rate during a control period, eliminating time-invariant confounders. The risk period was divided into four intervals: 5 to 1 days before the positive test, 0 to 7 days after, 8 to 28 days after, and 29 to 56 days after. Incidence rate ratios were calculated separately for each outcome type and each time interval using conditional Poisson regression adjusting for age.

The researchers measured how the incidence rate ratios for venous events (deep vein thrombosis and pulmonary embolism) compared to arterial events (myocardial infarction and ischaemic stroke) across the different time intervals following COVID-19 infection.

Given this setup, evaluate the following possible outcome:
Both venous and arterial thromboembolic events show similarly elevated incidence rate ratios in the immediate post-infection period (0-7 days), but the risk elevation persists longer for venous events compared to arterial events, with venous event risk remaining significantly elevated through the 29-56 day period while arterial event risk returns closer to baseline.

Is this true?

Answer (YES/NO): NO